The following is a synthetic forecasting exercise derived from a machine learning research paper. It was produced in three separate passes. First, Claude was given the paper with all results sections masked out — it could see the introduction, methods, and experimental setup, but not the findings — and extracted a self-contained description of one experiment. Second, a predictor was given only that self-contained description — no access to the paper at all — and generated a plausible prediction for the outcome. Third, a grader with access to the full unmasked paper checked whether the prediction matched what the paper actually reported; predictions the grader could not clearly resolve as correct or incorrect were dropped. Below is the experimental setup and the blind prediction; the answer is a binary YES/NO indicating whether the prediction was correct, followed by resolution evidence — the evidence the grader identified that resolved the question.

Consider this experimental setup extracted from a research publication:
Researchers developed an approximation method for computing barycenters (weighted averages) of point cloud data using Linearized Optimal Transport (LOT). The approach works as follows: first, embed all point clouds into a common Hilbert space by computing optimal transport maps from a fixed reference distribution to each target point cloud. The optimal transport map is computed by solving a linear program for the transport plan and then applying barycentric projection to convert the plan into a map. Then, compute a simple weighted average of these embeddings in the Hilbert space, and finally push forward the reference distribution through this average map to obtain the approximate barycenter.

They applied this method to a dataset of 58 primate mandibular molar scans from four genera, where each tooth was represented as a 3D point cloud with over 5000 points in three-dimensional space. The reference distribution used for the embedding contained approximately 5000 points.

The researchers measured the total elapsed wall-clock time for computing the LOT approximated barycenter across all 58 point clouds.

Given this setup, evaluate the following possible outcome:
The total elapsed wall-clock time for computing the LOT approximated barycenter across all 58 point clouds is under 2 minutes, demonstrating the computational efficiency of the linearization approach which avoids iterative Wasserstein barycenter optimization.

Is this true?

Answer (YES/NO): NO